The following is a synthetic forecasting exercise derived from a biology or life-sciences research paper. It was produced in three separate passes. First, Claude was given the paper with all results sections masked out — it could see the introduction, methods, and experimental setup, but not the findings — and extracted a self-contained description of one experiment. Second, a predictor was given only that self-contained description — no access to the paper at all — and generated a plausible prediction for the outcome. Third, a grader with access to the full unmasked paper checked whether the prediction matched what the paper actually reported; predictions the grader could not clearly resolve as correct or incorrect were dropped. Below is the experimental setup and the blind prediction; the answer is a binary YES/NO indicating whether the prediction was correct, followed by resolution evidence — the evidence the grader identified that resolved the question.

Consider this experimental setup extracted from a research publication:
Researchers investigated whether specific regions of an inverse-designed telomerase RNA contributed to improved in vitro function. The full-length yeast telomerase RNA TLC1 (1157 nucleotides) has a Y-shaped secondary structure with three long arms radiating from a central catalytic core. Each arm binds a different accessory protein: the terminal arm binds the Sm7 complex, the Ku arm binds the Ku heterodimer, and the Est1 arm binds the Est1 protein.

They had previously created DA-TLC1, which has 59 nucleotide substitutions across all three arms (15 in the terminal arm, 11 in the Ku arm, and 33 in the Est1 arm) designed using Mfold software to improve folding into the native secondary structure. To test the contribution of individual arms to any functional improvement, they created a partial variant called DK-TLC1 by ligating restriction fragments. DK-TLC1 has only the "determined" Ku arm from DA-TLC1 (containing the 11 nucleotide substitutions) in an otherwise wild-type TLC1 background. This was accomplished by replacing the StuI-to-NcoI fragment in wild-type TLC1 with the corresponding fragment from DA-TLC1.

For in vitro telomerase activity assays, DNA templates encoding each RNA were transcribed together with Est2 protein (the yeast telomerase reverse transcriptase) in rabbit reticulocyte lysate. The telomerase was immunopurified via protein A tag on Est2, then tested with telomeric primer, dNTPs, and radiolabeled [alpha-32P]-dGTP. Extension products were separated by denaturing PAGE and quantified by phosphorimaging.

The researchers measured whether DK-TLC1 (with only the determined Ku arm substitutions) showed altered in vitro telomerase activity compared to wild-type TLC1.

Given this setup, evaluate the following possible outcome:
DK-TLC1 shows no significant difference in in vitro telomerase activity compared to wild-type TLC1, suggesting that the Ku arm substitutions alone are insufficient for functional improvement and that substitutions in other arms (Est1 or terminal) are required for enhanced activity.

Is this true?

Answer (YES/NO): NO